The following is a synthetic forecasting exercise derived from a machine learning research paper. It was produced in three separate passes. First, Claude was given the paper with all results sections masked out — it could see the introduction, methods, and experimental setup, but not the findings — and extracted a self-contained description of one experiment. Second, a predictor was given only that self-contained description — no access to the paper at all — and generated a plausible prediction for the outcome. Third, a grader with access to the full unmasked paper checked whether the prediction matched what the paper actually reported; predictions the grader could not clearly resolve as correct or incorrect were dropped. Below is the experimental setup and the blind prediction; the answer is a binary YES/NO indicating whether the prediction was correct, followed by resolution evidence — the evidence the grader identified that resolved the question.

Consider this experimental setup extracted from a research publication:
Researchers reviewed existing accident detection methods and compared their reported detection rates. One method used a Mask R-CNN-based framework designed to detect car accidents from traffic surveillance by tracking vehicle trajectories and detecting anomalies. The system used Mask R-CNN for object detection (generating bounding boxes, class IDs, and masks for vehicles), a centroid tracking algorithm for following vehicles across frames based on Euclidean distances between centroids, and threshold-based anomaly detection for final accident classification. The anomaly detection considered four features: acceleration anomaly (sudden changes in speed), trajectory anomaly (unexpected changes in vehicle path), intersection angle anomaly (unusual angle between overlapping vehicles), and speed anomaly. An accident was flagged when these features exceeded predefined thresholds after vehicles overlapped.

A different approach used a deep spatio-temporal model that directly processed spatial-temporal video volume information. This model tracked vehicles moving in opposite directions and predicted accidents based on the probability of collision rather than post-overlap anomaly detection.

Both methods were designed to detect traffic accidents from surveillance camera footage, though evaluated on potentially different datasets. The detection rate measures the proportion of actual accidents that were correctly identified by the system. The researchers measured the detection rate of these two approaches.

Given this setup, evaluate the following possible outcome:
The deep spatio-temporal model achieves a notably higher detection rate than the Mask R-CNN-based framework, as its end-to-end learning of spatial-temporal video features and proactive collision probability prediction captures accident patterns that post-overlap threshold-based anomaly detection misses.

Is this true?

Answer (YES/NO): YES